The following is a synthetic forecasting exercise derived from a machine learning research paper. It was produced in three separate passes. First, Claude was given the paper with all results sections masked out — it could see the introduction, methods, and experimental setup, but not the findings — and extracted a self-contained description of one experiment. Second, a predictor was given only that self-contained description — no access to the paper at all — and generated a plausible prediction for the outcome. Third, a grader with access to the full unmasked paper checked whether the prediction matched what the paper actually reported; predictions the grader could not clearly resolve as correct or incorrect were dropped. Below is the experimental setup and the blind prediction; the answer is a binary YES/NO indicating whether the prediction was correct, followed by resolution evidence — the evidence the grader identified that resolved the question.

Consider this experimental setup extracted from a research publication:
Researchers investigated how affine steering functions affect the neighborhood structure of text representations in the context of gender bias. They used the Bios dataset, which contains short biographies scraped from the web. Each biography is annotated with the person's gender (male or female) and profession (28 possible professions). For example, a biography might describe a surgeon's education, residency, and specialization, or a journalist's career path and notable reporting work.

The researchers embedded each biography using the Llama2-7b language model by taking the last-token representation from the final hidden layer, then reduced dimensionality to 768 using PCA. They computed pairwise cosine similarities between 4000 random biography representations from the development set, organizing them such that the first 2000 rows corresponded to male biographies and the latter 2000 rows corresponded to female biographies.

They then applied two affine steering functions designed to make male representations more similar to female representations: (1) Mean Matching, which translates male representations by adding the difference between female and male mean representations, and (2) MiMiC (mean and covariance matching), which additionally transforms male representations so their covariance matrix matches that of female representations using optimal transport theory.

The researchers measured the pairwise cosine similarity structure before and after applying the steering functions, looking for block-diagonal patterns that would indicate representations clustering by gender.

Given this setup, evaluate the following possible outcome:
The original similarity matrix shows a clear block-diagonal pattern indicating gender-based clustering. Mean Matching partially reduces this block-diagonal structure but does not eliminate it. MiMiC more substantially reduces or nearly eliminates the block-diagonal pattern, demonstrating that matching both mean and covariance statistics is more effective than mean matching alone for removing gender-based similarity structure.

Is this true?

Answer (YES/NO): NO